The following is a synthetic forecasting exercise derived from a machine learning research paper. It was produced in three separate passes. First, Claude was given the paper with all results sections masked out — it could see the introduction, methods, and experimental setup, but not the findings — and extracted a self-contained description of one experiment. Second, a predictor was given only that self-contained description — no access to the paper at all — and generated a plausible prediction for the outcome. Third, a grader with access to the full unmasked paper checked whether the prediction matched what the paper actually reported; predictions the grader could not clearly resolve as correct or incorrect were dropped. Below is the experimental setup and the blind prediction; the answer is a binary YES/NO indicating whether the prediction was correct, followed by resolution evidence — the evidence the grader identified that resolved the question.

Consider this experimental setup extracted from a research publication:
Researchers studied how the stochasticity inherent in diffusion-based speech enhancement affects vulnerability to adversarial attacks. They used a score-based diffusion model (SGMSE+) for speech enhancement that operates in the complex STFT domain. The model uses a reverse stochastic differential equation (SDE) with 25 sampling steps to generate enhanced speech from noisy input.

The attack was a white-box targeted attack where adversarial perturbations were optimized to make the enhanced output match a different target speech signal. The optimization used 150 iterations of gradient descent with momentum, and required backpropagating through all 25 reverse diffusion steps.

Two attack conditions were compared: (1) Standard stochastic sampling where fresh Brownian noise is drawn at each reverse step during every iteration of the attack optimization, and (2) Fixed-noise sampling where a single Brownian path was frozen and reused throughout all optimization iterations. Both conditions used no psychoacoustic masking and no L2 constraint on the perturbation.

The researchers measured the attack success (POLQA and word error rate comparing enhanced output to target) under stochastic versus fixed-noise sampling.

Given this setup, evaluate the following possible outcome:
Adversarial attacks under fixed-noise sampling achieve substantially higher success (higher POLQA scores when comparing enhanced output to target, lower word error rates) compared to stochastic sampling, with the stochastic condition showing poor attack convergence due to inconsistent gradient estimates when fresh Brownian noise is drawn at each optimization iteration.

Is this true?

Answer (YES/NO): NO